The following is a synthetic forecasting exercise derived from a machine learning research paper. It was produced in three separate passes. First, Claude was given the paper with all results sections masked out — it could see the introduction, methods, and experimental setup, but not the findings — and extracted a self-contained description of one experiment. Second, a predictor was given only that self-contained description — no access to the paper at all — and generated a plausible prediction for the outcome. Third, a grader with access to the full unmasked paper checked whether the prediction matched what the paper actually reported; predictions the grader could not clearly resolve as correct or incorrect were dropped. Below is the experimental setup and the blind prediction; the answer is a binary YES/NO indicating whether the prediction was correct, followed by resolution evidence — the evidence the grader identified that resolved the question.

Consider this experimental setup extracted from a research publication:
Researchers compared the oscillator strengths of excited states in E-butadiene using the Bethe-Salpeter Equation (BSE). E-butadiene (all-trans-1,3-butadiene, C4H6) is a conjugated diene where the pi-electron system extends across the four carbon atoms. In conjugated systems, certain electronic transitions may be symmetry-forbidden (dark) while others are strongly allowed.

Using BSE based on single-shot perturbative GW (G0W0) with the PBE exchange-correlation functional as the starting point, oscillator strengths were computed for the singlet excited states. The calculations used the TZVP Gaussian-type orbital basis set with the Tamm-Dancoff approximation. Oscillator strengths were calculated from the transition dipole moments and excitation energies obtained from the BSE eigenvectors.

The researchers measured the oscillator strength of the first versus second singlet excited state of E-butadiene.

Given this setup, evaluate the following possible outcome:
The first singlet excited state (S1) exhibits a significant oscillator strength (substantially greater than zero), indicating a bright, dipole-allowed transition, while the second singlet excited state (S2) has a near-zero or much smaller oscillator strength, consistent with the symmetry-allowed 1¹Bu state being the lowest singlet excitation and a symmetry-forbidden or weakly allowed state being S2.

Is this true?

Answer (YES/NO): YES